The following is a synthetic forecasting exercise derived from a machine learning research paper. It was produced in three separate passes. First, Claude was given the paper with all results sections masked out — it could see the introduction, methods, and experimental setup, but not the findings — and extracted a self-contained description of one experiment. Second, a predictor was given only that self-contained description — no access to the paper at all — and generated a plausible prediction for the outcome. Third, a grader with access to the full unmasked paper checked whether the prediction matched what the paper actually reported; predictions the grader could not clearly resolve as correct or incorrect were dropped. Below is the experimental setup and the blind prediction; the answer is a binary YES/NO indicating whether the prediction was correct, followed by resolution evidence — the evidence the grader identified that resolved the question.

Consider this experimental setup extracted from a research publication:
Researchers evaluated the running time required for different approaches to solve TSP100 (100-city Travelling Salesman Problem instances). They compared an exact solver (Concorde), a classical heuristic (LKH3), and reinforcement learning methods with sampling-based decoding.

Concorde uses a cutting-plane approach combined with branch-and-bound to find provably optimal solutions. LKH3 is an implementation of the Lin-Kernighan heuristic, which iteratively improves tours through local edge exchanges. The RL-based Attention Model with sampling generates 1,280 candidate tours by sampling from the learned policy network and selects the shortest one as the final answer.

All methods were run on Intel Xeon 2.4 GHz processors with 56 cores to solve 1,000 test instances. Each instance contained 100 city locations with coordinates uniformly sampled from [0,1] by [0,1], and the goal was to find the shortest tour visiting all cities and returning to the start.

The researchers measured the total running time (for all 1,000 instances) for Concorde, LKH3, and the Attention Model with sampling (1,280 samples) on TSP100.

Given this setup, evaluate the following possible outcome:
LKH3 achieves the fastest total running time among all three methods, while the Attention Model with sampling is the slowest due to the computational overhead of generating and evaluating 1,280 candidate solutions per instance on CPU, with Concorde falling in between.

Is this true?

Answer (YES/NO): NO